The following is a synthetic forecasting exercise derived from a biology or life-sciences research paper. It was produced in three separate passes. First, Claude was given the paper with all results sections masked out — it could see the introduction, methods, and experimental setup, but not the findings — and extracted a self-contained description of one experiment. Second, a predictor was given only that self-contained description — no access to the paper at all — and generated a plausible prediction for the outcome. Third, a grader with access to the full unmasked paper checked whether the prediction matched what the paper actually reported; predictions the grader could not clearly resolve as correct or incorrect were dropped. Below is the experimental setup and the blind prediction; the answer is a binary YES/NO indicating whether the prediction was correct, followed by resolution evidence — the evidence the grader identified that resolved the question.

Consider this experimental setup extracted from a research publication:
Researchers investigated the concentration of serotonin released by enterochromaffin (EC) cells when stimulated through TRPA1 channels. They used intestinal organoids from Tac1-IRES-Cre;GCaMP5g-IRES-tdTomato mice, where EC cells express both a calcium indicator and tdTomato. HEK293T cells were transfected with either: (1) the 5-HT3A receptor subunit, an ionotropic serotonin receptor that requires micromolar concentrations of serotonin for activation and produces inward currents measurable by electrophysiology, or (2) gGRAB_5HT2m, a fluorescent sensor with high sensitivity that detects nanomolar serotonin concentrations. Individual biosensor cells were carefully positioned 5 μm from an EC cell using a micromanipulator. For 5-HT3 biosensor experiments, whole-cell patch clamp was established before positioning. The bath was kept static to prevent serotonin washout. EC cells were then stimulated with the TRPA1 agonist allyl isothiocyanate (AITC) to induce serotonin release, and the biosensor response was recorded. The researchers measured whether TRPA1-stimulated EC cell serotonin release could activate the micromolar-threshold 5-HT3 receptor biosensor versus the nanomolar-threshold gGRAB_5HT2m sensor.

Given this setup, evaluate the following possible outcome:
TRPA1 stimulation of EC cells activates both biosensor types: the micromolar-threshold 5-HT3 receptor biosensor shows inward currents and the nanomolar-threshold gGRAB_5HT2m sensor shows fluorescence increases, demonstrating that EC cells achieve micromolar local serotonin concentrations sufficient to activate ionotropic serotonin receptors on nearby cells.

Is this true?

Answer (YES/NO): YES